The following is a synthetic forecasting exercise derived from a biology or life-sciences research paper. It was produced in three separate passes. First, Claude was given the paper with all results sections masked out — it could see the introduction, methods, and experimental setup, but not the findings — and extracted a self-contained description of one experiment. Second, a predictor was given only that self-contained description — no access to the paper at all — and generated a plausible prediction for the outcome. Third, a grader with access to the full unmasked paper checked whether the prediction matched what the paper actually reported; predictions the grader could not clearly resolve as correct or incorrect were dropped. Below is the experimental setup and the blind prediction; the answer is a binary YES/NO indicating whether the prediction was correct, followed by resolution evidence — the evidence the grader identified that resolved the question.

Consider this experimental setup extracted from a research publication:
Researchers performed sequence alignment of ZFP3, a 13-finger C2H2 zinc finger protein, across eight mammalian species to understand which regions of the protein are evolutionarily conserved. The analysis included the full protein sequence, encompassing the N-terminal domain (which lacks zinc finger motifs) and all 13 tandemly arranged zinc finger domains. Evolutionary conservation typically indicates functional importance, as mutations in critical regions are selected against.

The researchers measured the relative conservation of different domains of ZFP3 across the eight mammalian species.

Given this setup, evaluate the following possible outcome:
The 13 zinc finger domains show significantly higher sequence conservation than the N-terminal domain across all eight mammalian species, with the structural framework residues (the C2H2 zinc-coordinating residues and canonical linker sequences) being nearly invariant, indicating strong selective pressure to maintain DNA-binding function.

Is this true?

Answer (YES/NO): NO